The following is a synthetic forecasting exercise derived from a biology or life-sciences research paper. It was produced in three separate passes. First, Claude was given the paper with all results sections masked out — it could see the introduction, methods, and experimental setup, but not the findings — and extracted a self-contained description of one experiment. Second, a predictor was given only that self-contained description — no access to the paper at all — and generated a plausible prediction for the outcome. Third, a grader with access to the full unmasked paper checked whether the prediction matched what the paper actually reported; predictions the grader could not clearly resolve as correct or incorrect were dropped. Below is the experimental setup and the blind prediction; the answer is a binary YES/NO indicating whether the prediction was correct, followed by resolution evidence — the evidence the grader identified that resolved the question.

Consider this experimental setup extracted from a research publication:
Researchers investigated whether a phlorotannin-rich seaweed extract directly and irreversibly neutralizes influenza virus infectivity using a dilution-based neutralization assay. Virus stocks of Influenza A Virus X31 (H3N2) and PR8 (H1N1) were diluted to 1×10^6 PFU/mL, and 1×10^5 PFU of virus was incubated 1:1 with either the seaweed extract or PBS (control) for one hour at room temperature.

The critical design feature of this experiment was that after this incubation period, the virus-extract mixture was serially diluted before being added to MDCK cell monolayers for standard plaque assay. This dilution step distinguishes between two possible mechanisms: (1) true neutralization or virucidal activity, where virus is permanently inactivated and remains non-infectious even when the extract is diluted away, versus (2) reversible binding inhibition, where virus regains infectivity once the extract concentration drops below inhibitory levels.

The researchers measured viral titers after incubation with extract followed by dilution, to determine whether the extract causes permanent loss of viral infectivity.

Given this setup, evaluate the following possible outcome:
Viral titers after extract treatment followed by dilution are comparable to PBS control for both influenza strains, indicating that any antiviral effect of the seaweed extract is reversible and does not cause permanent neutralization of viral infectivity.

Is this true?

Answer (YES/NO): NO